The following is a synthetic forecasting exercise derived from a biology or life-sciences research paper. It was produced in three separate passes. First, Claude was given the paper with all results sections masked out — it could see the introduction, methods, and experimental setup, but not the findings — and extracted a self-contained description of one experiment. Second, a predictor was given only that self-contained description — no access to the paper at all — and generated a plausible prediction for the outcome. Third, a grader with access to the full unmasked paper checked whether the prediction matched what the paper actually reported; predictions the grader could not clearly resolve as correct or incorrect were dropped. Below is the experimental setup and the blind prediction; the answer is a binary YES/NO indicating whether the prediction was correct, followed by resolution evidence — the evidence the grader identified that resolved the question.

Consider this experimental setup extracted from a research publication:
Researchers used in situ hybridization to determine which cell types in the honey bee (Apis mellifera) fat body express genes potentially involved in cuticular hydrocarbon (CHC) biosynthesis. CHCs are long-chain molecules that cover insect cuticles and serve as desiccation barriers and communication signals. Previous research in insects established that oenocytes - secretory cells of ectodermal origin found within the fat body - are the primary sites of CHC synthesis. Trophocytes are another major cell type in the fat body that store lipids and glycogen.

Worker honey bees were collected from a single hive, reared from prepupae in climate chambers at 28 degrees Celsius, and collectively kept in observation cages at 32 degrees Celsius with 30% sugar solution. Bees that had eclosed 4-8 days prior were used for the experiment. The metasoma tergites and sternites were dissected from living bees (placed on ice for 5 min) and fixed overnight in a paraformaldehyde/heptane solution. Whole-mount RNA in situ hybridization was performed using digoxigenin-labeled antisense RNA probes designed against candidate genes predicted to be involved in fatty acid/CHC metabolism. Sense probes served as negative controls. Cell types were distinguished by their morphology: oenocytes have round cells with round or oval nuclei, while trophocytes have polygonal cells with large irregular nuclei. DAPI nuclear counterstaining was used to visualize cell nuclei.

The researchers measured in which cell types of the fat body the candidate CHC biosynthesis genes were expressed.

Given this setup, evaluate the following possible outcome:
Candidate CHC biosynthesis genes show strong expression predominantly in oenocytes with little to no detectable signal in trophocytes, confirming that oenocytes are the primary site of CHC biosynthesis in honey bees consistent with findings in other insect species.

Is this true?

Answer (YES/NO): NO